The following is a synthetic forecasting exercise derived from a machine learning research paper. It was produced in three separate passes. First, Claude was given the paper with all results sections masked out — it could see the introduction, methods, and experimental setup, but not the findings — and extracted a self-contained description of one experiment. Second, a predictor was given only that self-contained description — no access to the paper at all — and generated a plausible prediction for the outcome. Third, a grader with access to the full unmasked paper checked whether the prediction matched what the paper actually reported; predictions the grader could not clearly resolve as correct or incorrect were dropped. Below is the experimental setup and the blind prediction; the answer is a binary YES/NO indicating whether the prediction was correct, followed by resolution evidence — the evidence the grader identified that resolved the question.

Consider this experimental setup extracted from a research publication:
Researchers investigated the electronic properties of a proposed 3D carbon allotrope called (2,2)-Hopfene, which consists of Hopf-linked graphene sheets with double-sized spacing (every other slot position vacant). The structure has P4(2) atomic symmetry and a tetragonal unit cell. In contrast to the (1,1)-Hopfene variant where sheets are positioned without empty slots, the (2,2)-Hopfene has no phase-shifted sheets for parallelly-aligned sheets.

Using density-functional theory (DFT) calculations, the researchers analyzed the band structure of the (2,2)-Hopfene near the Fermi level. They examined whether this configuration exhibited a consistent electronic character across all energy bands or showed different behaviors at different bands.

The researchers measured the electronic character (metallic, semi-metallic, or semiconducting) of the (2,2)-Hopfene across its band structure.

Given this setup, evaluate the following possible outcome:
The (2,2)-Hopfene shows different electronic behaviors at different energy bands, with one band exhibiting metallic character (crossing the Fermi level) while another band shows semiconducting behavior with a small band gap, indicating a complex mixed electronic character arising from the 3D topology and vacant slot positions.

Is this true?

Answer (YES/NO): NO